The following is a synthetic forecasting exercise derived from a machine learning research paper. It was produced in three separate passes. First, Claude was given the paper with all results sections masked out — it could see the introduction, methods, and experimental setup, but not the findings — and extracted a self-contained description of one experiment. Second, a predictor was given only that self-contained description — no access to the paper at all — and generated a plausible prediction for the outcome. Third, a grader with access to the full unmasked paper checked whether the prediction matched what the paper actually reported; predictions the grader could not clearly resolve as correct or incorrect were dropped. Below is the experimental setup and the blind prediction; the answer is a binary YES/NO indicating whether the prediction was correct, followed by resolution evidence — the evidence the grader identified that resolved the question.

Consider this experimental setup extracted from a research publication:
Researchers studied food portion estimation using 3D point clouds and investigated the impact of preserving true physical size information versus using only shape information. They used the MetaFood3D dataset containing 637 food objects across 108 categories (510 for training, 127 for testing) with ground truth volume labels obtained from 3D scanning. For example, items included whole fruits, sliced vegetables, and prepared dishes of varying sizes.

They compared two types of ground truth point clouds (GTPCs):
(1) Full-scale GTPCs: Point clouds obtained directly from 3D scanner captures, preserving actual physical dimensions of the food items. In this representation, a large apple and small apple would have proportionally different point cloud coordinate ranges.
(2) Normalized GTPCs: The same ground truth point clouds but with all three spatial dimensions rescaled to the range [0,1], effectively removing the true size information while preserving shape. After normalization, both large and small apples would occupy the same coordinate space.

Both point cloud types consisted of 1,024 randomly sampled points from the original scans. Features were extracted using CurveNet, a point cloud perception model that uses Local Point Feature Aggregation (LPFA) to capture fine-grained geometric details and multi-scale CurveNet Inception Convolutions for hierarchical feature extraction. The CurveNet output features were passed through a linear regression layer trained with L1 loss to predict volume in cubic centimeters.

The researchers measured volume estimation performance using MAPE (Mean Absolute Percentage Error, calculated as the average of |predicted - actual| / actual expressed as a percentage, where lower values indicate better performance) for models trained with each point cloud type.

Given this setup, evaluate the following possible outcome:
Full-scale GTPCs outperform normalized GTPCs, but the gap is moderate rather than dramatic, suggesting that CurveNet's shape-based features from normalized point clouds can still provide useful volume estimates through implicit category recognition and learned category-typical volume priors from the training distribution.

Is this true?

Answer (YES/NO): NO